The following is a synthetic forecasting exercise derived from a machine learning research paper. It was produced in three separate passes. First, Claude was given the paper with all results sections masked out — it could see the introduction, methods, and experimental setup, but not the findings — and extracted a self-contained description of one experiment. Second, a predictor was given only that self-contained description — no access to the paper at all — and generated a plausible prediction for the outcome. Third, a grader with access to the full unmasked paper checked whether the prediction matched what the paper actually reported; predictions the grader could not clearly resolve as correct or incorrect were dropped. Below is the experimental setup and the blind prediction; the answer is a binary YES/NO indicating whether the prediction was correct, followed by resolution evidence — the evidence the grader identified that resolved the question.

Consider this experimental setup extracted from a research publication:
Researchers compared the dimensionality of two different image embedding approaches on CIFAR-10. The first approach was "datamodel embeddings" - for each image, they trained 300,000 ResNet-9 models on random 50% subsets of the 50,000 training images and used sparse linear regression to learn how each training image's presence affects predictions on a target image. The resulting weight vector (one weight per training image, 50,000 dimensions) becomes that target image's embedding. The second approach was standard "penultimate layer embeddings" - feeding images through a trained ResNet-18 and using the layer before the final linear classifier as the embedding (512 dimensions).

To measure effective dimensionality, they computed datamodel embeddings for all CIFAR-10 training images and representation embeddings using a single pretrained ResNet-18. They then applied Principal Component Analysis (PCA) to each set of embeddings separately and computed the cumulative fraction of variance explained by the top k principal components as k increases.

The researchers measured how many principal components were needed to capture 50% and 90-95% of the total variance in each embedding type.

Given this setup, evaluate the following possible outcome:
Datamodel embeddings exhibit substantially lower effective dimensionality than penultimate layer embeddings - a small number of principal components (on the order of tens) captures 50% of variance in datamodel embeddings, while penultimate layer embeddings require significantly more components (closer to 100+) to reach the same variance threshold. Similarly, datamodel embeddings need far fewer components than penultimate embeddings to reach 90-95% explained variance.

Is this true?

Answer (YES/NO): NO